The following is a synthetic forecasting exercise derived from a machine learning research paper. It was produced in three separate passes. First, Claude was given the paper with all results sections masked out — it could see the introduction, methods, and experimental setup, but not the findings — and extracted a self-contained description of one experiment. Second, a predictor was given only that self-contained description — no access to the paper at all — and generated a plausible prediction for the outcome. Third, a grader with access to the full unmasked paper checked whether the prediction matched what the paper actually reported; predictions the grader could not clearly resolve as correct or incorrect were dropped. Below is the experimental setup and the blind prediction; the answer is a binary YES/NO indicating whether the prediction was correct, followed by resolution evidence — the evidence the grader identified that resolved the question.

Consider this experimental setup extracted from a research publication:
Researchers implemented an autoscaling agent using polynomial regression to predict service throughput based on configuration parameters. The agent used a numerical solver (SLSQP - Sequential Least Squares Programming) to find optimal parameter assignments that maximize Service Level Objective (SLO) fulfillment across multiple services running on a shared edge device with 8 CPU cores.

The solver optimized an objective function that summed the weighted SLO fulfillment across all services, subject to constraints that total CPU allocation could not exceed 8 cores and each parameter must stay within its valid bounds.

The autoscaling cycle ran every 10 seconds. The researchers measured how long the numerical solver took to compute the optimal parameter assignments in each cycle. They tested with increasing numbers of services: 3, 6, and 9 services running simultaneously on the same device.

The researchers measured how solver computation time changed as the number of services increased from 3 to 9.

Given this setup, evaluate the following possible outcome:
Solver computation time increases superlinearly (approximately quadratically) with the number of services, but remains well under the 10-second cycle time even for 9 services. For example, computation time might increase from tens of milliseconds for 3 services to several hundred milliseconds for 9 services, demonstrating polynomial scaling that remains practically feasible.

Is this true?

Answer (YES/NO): NO